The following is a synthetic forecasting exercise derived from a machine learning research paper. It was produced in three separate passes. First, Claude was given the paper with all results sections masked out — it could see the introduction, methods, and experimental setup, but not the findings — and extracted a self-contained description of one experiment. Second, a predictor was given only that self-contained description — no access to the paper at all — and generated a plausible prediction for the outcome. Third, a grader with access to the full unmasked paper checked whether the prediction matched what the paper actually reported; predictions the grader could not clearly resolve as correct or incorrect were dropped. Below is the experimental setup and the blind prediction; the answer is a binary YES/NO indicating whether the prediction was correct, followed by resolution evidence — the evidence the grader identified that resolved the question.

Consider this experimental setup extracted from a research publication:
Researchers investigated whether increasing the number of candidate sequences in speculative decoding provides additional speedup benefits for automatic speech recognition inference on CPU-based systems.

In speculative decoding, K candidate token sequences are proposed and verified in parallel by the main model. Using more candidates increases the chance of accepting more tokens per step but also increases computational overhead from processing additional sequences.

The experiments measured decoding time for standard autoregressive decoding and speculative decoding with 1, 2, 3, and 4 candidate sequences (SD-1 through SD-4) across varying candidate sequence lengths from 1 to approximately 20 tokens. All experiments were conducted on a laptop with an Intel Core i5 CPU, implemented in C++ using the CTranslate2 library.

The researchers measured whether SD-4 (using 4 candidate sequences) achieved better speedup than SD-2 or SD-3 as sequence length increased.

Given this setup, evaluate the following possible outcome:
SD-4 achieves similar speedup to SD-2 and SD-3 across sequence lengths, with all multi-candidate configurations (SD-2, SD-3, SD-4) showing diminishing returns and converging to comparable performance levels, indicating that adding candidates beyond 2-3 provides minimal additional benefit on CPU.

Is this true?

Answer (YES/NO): NO